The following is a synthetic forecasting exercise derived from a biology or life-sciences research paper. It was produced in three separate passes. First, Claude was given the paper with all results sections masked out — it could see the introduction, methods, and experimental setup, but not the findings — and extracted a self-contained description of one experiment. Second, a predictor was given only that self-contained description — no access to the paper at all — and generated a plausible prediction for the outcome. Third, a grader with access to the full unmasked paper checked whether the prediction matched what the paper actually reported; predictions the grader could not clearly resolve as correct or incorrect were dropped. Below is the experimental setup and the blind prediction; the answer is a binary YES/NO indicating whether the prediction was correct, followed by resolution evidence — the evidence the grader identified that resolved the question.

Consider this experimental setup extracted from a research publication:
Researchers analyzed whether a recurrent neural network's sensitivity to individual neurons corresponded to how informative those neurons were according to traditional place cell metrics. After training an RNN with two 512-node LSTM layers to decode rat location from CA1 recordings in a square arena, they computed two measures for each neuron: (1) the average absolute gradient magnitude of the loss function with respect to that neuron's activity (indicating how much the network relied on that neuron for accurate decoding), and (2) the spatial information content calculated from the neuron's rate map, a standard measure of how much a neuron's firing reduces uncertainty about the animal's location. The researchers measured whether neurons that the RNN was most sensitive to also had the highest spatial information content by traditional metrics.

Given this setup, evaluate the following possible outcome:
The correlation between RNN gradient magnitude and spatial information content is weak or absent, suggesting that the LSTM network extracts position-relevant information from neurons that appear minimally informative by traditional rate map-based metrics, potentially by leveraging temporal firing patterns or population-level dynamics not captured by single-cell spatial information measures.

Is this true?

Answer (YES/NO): YES